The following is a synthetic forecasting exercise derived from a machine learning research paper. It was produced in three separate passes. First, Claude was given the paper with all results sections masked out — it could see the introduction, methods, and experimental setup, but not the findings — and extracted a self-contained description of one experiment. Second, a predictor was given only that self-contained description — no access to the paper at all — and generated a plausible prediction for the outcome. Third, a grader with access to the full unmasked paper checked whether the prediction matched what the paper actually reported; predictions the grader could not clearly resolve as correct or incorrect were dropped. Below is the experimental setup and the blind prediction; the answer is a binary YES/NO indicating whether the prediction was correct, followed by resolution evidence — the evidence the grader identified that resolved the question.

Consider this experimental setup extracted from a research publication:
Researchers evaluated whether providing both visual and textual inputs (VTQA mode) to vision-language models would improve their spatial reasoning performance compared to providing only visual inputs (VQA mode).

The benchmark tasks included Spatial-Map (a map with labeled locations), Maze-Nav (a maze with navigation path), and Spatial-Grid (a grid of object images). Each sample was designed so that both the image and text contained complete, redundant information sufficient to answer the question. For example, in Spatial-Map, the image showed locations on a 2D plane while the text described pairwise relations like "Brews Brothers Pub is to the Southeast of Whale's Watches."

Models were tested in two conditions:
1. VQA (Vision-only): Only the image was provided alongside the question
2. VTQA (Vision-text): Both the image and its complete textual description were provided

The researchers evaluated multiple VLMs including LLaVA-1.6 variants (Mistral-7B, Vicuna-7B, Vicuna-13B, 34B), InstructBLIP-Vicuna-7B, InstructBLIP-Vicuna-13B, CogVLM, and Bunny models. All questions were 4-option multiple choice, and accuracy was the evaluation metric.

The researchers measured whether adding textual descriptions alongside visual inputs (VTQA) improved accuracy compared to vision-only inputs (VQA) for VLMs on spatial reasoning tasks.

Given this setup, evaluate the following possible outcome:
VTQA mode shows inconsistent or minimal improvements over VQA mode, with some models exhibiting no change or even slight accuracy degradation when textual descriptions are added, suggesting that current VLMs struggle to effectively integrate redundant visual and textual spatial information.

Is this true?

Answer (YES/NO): NO